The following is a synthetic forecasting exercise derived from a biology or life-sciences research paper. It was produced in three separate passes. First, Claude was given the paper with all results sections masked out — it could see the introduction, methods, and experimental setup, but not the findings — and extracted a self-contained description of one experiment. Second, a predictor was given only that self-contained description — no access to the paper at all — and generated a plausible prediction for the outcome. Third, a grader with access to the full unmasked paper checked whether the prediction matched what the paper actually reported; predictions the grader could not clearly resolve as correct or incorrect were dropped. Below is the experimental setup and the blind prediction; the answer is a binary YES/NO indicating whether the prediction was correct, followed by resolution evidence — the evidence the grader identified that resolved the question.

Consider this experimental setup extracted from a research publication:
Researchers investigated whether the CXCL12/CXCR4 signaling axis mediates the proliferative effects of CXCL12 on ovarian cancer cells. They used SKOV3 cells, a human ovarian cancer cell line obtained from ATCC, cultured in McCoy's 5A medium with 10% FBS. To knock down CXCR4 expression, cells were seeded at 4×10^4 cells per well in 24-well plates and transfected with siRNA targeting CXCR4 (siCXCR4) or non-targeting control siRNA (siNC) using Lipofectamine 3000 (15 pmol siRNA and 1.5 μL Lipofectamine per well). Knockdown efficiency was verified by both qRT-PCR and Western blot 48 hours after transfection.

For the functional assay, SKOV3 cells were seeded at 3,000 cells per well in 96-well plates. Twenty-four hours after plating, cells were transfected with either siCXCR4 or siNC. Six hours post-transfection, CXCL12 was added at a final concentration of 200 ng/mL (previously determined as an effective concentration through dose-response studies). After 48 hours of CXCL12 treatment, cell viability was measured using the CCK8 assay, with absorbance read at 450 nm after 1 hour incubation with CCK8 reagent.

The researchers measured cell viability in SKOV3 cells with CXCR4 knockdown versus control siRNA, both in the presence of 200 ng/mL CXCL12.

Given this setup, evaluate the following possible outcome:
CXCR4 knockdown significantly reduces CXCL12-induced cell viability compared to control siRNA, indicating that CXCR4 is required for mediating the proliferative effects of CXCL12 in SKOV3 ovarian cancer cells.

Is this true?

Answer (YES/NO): YES